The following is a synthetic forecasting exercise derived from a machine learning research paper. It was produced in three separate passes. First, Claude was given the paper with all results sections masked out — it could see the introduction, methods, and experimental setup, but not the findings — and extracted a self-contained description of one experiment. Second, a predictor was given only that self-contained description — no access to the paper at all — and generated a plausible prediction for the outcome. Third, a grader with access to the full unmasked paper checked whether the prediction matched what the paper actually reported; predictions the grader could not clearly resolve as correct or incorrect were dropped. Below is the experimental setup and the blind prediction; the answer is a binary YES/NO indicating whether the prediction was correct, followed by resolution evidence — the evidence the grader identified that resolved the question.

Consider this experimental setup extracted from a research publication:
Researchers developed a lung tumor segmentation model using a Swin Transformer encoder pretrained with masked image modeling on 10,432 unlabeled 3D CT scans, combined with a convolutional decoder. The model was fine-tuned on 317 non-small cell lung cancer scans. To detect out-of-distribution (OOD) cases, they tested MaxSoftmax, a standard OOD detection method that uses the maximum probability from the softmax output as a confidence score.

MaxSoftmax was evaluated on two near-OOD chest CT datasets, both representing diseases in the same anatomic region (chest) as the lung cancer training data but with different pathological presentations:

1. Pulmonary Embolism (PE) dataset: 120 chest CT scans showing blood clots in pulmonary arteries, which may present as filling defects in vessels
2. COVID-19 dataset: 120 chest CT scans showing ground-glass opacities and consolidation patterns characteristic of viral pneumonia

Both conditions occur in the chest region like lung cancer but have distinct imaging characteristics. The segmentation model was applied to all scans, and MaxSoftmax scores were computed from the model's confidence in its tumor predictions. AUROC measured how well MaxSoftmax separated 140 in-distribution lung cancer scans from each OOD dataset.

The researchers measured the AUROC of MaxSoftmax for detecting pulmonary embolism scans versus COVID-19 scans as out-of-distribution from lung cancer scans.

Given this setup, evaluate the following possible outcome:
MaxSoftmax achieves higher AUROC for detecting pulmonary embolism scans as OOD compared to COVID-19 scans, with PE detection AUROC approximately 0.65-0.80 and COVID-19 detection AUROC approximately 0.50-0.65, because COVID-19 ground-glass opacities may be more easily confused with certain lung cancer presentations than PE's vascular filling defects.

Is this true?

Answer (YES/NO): NO